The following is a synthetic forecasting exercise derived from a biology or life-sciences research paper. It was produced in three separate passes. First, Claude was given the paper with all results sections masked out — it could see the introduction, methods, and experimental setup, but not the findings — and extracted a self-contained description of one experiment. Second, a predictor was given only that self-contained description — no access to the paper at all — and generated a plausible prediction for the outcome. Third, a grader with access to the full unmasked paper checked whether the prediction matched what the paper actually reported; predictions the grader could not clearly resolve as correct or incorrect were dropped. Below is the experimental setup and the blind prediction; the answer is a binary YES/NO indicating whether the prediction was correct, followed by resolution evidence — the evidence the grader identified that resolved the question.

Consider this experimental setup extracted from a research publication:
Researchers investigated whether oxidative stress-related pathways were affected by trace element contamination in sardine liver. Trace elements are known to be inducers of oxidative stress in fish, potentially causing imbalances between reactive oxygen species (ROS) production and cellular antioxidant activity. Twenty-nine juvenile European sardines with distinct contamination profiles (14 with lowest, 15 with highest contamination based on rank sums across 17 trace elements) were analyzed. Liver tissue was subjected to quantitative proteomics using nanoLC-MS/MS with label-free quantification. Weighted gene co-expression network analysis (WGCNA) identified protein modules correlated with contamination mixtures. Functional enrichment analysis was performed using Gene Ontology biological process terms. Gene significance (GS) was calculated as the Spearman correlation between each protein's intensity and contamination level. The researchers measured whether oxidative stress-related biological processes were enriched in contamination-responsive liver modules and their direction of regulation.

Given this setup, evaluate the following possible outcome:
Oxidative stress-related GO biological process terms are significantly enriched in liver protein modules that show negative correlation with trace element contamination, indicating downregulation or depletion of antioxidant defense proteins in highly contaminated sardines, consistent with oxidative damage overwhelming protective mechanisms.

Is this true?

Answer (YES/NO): NO